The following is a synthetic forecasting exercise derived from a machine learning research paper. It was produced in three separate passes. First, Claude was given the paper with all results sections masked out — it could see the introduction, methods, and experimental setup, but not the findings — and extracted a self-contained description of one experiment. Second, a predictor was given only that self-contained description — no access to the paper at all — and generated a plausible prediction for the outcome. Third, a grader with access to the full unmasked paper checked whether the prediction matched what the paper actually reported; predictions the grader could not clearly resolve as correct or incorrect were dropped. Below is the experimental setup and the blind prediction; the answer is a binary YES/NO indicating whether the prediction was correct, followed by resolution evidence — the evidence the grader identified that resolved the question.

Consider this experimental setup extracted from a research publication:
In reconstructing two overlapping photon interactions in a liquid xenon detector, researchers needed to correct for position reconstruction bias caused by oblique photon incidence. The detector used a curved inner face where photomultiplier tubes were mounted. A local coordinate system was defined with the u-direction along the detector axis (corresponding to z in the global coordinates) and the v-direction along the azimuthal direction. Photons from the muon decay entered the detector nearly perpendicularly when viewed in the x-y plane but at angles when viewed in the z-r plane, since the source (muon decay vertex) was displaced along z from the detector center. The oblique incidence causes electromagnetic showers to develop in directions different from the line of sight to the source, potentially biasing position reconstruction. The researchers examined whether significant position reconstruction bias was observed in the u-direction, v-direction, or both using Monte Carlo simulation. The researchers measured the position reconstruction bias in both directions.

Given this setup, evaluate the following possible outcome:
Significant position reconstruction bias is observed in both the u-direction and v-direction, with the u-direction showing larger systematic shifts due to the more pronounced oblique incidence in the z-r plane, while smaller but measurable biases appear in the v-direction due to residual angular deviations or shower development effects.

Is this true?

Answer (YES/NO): NO